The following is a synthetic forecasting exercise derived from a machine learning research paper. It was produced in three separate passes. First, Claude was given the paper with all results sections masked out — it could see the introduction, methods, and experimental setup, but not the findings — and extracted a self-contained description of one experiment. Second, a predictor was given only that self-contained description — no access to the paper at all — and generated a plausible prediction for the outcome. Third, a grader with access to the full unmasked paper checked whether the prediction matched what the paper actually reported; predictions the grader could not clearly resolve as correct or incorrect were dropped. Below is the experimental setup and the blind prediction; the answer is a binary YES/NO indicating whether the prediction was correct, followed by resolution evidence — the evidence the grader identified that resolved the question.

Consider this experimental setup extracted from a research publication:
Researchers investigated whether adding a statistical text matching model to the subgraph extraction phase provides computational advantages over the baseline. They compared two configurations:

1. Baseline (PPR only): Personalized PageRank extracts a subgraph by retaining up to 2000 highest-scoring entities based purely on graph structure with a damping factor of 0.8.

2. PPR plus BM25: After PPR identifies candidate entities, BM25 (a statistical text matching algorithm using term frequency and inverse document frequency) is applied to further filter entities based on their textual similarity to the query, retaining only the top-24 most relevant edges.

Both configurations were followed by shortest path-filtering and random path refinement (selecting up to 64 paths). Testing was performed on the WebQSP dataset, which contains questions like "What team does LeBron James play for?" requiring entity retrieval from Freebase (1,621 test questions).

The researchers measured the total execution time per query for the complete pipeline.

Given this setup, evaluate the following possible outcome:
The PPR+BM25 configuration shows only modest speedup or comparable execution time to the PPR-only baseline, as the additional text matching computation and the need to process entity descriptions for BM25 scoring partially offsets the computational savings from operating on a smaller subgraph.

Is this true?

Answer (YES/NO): YES